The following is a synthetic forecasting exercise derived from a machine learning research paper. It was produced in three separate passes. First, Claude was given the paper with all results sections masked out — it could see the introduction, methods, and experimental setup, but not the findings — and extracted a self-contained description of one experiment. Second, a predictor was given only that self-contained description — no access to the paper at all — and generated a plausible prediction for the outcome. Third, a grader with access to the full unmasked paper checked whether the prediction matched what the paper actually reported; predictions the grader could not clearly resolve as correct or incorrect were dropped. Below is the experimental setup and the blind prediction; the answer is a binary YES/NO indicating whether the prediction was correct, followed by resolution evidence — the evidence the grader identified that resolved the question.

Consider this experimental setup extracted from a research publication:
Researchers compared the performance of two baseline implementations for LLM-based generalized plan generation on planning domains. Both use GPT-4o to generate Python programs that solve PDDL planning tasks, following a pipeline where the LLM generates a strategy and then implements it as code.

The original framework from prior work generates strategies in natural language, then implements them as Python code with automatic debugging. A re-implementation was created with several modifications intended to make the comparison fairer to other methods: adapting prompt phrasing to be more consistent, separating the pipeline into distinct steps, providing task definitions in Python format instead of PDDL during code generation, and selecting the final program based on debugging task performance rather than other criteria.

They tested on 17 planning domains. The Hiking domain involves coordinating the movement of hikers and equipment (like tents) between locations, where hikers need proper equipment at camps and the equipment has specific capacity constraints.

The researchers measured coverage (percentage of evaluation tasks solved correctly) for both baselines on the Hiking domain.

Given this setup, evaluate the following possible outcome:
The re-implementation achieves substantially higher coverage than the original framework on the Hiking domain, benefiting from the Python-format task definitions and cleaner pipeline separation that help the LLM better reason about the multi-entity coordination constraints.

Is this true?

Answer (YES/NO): NO